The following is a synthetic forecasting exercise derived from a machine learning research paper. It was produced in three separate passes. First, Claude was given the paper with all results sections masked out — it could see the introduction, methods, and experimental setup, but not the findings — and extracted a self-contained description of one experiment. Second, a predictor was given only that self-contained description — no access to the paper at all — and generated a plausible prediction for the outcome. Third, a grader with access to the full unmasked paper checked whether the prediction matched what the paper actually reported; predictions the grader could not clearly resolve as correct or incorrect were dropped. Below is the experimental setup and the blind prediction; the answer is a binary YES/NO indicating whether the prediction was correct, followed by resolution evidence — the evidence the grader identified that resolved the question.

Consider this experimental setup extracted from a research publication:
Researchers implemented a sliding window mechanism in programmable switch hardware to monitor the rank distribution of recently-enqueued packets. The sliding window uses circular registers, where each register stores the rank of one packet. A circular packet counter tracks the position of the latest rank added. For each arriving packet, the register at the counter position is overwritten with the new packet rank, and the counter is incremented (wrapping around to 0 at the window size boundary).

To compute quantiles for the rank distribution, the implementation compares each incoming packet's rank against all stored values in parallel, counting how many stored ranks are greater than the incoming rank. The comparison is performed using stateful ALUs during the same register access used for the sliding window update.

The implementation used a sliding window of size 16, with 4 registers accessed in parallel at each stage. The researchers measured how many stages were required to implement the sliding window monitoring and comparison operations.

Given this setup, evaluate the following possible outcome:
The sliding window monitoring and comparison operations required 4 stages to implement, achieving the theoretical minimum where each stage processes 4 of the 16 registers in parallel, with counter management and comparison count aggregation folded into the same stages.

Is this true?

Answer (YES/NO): NO